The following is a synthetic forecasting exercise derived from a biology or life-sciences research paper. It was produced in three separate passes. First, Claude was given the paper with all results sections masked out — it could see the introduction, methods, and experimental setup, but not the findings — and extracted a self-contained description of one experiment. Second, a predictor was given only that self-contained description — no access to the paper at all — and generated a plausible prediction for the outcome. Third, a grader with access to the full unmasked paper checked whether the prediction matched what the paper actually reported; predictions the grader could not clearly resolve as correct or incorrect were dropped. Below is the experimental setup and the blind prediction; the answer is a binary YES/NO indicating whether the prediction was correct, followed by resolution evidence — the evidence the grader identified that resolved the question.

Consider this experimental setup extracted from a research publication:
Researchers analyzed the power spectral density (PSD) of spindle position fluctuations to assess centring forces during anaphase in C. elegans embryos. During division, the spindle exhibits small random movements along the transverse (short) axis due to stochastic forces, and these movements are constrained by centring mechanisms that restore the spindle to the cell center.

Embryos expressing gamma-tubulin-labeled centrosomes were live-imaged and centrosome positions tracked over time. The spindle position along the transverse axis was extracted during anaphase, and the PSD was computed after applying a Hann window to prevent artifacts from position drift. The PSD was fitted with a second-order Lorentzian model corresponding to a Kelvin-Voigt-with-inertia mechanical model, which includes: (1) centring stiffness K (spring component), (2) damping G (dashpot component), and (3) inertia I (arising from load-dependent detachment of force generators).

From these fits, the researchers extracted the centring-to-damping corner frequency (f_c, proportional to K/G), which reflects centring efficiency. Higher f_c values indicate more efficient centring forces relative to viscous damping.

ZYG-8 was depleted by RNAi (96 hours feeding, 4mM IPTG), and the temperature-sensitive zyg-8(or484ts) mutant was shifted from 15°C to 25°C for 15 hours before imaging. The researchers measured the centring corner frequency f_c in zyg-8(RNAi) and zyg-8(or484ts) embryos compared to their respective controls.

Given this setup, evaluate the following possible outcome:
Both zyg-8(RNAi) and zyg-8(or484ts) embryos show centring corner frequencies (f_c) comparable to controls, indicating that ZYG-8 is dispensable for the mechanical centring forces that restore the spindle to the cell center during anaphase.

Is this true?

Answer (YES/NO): NO